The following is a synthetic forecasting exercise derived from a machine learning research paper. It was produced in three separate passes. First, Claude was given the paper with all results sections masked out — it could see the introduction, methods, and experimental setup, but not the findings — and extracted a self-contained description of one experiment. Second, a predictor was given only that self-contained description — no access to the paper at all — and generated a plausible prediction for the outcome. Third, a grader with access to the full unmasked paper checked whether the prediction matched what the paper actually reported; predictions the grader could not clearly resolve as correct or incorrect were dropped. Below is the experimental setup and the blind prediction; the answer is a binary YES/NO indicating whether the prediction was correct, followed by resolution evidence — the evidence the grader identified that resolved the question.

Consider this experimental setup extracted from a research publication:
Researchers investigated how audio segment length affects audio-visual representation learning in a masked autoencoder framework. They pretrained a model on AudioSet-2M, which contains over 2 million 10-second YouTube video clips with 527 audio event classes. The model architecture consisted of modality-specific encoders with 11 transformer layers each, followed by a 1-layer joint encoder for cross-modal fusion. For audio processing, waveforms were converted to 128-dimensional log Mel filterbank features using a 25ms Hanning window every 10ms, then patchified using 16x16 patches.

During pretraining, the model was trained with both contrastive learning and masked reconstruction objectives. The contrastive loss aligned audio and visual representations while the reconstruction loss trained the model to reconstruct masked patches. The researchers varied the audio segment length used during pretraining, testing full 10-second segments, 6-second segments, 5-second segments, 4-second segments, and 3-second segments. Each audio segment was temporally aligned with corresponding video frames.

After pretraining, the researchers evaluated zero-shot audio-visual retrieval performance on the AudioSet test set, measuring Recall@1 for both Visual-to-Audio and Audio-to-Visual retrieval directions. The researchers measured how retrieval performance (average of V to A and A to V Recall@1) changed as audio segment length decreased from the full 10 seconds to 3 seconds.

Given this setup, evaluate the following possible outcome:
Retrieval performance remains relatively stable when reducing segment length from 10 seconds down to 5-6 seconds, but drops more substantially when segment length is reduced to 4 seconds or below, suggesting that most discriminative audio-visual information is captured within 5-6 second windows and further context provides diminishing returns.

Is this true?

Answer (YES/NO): NO